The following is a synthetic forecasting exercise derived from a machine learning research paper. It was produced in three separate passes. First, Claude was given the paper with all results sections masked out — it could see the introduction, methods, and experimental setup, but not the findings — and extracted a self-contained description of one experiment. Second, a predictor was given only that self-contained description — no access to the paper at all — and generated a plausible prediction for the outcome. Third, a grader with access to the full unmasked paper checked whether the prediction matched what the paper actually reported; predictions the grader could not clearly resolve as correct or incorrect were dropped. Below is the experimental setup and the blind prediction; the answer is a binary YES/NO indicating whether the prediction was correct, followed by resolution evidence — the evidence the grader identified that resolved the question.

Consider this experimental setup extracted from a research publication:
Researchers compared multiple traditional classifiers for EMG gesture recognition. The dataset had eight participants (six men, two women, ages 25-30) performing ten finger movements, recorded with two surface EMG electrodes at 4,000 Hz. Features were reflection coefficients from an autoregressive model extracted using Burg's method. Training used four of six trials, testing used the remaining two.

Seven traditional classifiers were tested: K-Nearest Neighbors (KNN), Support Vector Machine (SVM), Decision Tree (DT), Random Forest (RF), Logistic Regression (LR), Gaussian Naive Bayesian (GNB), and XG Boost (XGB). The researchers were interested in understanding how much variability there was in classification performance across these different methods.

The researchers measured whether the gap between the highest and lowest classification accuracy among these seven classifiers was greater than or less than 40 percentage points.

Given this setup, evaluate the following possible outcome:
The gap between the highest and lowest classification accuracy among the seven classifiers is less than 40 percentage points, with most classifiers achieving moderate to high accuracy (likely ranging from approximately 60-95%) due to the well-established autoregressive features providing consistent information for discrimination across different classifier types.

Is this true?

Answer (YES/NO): NO